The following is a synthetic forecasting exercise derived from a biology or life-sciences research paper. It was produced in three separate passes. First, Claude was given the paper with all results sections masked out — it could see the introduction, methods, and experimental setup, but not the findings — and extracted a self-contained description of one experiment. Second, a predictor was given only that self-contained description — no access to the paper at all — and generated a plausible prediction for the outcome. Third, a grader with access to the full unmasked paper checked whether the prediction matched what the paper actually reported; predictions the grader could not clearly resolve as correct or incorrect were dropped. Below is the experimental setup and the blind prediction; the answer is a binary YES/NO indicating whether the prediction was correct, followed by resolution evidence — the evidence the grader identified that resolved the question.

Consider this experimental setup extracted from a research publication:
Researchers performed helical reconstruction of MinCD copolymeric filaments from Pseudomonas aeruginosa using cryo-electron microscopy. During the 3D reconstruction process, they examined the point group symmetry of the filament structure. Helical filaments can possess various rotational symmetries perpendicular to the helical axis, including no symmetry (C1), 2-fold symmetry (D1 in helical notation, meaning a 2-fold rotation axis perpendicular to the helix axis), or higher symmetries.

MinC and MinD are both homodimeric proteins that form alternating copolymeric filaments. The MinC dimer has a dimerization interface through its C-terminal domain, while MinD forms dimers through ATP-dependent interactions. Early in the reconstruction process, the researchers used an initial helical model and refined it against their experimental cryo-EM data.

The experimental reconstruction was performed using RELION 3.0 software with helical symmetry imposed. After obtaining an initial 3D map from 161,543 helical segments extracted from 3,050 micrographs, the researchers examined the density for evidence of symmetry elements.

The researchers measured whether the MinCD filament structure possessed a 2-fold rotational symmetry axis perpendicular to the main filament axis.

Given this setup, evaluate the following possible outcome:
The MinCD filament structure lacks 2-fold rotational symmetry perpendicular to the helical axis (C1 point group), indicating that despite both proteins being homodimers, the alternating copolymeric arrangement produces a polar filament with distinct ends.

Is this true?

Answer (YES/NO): NO